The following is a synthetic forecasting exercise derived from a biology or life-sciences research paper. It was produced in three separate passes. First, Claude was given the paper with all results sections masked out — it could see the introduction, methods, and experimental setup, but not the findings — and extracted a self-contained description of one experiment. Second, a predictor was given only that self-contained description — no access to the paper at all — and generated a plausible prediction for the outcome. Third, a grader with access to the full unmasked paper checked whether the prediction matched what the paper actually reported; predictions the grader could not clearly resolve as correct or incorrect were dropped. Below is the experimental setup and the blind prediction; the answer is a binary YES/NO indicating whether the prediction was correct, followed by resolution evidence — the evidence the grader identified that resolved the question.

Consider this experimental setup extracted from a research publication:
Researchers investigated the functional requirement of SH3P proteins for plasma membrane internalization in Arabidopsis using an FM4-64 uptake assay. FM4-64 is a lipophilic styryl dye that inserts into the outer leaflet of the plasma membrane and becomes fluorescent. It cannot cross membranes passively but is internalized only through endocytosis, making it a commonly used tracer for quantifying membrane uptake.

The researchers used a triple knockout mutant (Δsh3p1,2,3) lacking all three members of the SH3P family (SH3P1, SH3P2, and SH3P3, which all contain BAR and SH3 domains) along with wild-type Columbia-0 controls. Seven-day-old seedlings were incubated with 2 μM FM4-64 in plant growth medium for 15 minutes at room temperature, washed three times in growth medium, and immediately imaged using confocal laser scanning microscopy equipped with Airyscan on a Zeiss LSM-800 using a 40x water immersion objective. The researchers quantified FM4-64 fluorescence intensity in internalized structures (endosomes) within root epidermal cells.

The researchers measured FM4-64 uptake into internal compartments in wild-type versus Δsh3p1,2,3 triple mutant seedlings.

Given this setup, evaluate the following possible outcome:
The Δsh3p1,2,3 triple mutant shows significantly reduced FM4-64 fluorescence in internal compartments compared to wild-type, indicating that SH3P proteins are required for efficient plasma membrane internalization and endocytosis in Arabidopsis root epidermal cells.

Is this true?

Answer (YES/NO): YES